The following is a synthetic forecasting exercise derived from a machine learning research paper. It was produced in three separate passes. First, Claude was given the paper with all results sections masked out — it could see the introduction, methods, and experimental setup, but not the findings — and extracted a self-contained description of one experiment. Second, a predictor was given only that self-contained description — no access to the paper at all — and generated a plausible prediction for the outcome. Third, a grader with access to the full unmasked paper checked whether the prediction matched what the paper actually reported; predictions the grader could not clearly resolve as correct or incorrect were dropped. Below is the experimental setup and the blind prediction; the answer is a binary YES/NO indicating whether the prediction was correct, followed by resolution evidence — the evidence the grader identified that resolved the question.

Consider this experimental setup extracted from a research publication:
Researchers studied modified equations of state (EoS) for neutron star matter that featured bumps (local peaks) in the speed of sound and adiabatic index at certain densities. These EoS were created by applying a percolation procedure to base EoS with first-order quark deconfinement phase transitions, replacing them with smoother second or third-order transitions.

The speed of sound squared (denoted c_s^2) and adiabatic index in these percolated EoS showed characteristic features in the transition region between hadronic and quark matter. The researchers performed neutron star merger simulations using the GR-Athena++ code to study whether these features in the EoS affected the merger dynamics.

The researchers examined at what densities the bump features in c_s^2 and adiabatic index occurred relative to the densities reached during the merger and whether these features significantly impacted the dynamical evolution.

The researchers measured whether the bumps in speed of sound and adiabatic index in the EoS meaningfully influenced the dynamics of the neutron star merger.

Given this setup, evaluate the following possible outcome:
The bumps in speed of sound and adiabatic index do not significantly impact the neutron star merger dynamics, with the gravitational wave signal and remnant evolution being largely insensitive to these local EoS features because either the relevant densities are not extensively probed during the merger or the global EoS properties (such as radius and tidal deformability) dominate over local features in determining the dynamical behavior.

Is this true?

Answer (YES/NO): NO